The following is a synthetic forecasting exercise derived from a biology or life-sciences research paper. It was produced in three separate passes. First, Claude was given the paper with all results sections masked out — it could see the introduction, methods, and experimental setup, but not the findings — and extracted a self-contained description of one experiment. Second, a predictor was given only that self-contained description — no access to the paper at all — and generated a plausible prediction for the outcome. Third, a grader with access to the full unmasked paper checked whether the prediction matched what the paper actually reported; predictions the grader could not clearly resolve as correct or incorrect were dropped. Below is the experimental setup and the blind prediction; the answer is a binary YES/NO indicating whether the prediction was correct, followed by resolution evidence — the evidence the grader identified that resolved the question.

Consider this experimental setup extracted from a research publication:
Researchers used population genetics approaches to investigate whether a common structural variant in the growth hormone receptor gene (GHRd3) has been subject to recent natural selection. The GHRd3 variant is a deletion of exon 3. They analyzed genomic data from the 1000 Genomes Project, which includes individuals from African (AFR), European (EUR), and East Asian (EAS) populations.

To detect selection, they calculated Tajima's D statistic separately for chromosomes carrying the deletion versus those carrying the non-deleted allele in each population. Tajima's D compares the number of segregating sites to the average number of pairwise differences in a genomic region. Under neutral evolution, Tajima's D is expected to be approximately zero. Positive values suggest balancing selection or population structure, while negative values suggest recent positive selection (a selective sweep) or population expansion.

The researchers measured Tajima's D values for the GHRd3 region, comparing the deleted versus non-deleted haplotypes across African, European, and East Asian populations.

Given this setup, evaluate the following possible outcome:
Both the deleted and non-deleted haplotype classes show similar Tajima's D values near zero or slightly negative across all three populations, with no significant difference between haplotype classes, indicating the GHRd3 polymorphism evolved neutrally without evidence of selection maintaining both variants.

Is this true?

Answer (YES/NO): NO